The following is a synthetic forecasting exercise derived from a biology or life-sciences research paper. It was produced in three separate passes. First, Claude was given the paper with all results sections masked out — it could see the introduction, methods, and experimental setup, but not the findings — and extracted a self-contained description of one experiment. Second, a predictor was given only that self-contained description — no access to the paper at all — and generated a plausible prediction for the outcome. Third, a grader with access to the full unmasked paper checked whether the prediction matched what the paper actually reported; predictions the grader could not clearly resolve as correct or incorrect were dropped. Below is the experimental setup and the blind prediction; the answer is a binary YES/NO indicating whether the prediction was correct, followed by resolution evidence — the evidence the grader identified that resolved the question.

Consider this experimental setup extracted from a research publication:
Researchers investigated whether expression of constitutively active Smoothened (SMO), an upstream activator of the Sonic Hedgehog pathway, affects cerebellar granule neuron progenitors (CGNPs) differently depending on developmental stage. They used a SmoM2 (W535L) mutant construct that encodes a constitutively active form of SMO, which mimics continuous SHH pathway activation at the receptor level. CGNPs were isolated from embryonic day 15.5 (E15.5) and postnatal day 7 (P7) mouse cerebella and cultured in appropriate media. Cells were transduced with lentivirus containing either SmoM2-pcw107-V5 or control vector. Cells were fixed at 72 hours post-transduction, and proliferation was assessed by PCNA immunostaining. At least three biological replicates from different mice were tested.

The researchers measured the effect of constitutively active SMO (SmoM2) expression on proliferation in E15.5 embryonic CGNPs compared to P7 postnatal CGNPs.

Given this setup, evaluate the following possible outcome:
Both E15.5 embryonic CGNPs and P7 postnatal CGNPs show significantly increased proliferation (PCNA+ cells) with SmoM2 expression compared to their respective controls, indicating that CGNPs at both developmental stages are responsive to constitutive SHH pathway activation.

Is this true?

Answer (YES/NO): NO